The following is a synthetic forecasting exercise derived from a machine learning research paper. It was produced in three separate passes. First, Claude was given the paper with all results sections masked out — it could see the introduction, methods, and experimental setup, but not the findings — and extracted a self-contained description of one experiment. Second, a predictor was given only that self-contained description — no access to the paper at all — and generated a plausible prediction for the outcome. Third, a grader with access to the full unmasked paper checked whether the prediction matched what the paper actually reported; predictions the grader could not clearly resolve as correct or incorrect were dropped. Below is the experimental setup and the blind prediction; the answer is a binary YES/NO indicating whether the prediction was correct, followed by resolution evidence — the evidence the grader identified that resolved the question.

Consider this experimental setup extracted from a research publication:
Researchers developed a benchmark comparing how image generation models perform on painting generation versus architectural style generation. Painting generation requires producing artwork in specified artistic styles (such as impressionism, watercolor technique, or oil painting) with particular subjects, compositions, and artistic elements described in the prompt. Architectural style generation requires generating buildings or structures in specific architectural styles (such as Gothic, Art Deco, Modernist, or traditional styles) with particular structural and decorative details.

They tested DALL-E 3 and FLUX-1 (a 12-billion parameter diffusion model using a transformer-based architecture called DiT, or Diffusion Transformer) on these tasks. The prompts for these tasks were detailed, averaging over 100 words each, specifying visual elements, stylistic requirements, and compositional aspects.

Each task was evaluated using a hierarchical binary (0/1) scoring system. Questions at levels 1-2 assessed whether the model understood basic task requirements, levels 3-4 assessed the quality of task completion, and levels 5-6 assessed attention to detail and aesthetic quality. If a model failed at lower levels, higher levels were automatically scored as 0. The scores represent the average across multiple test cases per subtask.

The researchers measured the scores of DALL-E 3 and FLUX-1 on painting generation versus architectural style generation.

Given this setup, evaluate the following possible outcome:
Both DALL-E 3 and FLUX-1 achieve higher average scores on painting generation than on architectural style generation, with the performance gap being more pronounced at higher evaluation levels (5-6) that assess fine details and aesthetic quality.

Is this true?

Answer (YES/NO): NO